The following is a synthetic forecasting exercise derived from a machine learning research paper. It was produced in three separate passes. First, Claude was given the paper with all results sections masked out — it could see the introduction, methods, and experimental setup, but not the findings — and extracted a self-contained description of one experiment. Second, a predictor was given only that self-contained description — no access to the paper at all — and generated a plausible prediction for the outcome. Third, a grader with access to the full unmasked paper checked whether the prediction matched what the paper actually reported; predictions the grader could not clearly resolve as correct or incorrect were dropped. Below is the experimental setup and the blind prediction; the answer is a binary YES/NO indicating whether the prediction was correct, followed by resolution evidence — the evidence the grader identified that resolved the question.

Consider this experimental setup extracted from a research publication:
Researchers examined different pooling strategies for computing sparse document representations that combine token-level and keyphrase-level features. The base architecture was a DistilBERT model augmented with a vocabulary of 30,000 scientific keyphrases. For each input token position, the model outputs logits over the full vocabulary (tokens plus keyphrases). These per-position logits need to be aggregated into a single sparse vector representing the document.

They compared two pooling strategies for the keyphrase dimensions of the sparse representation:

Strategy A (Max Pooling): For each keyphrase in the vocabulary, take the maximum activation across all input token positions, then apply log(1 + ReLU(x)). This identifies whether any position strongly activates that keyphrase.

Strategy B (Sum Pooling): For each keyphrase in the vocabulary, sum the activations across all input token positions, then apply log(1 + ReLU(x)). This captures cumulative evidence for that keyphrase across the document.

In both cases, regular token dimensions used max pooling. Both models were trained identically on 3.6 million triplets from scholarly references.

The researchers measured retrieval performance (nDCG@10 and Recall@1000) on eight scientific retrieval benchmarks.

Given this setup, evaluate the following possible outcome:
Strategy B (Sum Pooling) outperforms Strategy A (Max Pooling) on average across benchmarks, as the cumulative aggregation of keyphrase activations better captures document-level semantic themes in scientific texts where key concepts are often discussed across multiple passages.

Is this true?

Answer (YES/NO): YES